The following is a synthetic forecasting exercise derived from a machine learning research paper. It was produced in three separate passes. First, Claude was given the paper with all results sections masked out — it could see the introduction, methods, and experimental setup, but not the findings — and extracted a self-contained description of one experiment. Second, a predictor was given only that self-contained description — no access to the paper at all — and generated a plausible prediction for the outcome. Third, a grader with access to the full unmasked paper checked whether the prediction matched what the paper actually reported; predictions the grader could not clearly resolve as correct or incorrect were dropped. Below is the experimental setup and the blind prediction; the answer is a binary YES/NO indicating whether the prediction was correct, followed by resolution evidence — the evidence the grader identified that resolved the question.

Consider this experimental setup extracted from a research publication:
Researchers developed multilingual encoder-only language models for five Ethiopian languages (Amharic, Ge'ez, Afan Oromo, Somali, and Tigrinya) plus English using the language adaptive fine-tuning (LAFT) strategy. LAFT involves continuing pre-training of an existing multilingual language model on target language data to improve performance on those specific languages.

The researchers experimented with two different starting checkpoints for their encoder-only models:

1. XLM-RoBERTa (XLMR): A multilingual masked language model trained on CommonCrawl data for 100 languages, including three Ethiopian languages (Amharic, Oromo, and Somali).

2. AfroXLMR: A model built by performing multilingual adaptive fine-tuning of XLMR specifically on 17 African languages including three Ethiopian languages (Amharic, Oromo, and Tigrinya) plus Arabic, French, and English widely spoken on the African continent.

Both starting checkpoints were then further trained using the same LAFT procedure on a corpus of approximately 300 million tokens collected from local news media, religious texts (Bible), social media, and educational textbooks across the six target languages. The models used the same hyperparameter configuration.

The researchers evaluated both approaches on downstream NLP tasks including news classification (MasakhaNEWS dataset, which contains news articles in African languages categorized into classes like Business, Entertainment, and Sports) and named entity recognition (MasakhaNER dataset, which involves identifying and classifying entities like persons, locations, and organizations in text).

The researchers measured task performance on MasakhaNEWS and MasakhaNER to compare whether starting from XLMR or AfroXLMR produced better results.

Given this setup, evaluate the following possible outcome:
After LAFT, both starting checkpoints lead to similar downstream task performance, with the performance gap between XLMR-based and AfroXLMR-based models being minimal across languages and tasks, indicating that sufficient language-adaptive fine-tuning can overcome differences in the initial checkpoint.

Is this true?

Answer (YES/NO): NO